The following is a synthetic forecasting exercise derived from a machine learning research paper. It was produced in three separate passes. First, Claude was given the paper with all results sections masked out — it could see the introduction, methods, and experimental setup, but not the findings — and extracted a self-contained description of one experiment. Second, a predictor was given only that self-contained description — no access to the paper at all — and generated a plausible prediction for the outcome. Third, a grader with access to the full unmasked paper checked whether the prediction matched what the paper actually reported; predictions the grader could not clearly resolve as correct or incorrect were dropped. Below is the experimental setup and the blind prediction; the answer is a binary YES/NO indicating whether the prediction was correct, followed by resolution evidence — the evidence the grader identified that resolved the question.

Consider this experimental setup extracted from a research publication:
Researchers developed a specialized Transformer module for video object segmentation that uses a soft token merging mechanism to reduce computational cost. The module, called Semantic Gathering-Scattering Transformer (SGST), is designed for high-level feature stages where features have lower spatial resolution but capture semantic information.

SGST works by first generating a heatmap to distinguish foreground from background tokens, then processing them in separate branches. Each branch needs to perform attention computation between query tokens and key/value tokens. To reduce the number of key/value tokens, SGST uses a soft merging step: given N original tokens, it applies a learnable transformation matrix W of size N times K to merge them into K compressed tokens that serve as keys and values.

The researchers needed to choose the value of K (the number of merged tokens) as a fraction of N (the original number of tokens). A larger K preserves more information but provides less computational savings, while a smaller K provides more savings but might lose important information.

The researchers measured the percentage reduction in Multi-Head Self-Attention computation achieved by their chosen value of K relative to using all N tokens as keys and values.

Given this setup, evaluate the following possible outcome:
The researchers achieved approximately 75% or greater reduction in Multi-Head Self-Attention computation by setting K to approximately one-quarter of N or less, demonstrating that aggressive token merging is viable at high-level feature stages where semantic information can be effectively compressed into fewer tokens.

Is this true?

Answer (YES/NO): YES